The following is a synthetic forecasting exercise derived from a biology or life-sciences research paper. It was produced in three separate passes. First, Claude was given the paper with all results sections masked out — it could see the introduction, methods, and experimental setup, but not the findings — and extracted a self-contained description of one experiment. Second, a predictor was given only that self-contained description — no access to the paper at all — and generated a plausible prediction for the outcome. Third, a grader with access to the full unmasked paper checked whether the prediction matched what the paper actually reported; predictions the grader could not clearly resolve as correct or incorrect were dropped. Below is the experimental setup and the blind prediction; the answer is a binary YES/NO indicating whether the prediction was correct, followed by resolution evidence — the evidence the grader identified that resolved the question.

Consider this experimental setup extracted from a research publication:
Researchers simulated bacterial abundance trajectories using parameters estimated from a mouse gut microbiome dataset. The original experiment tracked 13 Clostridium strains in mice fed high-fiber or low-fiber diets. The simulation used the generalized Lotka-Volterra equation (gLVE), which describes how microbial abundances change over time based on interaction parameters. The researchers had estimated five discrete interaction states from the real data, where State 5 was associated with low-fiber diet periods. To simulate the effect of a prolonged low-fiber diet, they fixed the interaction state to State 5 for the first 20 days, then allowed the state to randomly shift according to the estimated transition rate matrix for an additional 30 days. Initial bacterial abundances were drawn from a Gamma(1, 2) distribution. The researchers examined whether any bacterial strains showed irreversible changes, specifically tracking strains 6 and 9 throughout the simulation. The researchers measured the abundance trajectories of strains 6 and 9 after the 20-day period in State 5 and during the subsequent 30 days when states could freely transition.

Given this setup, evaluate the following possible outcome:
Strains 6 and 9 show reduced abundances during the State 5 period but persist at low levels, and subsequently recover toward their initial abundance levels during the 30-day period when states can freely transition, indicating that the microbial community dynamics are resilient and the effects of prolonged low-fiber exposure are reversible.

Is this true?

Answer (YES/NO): NO